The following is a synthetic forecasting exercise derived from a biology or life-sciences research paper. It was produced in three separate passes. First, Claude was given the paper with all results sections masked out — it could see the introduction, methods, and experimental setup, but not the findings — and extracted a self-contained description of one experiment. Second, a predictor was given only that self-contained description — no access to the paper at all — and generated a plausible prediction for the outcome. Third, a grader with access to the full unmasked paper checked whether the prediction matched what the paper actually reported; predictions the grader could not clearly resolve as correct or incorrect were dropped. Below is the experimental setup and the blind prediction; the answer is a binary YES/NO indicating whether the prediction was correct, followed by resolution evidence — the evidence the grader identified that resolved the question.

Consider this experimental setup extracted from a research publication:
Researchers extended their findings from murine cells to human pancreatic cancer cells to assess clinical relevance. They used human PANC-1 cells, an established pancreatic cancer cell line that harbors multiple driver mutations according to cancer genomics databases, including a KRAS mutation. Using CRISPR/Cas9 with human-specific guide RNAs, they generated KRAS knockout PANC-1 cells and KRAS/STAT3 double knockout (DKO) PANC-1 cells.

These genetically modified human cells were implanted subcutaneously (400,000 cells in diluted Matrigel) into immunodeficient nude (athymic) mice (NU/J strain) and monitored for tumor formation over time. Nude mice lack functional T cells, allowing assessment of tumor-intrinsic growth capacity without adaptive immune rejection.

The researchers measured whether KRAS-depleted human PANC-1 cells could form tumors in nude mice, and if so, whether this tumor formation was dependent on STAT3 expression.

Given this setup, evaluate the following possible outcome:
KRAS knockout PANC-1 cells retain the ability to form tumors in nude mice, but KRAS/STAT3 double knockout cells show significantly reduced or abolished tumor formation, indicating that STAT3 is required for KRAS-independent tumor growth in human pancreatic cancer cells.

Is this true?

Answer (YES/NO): YES